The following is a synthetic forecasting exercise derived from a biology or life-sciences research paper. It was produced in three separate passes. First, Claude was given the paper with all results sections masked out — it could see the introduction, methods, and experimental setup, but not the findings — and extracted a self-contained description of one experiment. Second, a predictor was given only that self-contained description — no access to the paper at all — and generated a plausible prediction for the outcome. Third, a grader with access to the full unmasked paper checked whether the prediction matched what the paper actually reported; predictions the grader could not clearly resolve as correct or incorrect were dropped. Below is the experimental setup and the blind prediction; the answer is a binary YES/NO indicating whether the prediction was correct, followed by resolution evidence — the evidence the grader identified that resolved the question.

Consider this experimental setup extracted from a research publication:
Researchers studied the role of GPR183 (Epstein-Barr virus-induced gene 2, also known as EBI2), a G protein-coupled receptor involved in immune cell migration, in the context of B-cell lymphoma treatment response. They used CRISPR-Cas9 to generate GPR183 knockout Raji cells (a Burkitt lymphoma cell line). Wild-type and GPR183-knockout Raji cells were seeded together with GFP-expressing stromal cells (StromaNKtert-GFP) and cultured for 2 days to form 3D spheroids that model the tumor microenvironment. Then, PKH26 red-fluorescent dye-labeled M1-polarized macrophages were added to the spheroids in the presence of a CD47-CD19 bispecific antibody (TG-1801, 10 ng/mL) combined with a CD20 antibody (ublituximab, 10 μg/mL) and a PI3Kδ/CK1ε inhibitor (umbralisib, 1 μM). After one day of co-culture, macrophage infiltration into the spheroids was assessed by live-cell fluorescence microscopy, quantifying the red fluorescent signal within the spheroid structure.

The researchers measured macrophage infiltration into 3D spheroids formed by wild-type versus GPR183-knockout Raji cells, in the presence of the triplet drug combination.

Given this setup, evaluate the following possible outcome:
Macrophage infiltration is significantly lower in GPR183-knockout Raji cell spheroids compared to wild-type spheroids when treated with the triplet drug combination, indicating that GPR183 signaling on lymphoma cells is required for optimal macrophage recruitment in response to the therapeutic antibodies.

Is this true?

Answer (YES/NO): YES